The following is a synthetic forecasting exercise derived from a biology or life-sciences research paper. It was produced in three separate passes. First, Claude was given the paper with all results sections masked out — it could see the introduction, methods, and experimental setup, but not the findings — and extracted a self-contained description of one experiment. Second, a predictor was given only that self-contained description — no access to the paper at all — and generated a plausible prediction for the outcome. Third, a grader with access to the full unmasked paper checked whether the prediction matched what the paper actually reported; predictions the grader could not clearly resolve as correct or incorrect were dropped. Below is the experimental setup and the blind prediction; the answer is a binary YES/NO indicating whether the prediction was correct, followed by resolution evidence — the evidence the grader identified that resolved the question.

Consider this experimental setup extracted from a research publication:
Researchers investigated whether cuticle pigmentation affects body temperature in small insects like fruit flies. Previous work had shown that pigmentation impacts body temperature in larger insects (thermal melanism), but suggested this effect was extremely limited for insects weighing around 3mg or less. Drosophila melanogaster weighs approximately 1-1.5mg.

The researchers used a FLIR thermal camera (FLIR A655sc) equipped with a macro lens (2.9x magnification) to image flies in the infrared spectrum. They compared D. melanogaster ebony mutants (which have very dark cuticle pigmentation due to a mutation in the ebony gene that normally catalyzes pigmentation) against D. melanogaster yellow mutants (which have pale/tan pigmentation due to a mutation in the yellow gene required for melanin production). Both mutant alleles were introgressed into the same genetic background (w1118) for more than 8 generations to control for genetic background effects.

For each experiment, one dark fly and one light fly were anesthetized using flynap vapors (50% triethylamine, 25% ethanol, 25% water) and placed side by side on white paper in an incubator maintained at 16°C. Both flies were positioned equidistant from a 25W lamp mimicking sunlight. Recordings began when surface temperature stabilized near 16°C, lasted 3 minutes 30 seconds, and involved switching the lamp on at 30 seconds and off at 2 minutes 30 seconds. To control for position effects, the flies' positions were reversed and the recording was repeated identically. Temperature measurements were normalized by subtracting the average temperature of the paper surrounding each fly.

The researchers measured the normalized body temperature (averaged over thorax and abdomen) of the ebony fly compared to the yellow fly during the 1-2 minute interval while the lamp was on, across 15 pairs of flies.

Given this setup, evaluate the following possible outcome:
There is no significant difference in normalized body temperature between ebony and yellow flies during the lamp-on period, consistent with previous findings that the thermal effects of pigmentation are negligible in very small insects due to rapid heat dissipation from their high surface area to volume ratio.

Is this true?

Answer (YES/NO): NO